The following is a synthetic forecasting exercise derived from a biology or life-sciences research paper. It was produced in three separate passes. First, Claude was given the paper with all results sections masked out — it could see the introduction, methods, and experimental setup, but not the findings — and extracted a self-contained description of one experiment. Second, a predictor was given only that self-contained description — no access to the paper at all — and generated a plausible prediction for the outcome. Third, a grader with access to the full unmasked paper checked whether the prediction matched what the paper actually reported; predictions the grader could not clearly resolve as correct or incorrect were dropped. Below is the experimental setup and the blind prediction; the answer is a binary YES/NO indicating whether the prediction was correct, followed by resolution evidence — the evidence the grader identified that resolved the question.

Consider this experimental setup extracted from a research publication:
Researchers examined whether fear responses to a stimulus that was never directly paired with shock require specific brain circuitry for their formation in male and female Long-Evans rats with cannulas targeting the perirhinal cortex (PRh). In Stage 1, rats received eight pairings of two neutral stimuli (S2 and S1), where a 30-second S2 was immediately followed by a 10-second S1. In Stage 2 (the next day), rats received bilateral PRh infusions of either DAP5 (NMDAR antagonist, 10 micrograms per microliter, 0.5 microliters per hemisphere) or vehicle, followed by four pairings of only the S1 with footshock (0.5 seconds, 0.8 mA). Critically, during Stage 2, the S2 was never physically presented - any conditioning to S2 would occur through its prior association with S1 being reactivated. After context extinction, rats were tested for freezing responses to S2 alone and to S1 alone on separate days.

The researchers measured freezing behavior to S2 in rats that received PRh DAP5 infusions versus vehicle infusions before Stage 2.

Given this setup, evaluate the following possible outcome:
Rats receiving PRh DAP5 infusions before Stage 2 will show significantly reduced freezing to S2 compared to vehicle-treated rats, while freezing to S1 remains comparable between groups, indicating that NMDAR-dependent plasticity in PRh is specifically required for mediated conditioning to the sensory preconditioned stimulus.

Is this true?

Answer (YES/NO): YES